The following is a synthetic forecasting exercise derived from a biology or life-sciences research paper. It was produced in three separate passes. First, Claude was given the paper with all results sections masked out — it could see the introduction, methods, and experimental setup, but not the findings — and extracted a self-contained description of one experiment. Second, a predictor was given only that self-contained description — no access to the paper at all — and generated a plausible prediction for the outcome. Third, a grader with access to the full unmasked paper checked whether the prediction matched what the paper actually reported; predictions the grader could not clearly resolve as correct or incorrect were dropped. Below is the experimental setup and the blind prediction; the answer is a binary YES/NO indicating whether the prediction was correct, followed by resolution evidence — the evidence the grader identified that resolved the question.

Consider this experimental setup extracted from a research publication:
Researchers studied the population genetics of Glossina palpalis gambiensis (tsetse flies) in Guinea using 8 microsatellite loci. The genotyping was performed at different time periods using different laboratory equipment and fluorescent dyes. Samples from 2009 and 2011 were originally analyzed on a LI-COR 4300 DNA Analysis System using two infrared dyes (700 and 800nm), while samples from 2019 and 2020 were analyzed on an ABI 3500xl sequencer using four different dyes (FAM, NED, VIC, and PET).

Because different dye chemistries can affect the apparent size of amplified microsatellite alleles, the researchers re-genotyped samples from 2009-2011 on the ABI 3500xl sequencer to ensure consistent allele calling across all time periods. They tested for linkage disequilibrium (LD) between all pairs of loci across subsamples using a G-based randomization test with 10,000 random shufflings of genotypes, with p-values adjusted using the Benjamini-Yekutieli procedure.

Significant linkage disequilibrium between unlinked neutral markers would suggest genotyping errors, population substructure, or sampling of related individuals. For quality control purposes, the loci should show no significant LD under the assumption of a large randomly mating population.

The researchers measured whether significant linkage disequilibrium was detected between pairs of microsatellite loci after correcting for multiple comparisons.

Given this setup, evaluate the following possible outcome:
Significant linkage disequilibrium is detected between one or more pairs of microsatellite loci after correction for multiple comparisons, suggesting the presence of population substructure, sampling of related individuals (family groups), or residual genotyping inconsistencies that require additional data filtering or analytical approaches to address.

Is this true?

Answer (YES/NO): NO